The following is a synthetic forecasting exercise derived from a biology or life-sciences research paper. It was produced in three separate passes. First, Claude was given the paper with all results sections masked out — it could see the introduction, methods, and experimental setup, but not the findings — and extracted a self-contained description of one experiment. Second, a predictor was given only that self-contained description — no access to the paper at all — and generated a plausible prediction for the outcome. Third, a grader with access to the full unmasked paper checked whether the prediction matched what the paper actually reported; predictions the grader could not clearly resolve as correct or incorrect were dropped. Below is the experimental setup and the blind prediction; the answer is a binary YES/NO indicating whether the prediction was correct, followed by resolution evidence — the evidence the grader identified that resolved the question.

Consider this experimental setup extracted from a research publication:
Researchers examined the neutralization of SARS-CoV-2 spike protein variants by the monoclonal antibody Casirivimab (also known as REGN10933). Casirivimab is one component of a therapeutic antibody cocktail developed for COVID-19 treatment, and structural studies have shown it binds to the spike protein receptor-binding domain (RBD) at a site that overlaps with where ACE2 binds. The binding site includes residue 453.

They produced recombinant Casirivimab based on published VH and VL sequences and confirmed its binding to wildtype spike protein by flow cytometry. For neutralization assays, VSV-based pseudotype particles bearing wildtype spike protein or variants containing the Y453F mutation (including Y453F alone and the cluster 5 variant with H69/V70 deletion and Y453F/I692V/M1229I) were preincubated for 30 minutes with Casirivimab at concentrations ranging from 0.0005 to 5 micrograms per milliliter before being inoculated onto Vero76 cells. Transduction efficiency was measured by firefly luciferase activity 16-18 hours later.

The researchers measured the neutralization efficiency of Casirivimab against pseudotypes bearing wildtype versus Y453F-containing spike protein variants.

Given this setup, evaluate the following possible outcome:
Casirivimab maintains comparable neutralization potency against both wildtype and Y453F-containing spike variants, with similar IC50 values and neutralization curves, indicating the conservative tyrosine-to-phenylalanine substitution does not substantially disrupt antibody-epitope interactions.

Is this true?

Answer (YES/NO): NO